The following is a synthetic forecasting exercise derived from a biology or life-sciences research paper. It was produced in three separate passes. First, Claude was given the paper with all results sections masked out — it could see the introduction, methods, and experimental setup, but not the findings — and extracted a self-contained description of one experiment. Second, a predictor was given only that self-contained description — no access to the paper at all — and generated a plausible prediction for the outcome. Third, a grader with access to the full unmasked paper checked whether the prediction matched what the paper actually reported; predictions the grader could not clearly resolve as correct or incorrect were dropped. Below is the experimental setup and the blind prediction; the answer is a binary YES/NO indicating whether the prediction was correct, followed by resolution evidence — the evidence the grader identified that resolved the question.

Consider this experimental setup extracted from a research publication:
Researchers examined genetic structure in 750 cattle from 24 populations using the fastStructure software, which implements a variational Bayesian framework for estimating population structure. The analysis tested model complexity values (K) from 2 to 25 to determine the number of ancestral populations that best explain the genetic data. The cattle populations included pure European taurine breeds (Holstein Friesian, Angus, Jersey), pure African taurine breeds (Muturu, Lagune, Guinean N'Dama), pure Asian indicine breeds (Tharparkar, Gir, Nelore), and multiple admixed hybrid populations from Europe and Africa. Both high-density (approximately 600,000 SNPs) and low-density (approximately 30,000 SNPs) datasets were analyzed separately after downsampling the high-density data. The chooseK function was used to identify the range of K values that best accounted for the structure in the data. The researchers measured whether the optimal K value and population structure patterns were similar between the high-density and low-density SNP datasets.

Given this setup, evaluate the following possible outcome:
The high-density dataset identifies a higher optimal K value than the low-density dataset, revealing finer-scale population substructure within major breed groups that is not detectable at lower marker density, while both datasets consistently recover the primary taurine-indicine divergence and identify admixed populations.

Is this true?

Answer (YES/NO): NO